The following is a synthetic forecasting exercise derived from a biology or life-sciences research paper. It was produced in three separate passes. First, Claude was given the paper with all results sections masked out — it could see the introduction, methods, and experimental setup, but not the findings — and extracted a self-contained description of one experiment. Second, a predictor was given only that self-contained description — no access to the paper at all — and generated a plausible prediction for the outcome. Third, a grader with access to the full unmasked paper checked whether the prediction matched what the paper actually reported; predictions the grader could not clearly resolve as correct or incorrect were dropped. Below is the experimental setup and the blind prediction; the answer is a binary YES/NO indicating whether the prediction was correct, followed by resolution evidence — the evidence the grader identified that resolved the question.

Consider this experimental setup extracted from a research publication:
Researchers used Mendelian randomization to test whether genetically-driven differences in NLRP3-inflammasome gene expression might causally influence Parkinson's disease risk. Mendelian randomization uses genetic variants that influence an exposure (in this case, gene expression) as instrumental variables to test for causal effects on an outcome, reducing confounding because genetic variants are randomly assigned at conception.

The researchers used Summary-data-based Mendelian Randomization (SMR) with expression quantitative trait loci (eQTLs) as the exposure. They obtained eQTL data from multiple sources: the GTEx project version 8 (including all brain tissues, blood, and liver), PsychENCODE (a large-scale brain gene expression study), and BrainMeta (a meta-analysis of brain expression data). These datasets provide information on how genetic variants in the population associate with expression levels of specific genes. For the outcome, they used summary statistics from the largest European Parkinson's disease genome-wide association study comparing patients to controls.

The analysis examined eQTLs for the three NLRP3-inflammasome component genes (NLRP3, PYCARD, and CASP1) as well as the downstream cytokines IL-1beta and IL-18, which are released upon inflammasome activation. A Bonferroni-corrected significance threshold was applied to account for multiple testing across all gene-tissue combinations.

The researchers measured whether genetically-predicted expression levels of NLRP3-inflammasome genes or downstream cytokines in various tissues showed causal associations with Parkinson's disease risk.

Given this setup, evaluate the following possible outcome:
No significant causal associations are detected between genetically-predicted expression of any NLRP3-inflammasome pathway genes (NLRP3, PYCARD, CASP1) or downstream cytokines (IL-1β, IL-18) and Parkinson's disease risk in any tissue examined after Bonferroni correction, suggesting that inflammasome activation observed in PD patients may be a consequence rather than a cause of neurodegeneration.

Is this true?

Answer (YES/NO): YES